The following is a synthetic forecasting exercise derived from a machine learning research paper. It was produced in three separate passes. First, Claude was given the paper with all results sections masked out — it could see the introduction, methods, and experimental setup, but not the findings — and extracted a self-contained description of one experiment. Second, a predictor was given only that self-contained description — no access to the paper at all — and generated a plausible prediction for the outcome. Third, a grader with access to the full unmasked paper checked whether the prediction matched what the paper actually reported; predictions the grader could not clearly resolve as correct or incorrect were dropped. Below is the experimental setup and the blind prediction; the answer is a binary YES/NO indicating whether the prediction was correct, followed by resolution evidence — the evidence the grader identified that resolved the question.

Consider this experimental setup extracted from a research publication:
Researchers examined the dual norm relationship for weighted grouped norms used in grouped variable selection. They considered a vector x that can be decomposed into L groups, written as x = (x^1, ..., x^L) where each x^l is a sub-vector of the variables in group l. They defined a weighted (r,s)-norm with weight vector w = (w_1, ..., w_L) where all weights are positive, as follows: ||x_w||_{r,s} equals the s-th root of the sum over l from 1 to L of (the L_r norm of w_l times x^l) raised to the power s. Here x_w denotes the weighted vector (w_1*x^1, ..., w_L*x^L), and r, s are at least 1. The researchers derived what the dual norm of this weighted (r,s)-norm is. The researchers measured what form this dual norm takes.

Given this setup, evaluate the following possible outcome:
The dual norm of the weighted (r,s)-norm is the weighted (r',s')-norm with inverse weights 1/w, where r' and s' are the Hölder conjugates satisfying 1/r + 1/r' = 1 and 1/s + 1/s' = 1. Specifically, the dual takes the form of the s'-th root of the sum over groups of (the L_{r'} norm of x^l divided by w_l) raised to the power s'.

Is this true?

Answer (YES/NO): YES